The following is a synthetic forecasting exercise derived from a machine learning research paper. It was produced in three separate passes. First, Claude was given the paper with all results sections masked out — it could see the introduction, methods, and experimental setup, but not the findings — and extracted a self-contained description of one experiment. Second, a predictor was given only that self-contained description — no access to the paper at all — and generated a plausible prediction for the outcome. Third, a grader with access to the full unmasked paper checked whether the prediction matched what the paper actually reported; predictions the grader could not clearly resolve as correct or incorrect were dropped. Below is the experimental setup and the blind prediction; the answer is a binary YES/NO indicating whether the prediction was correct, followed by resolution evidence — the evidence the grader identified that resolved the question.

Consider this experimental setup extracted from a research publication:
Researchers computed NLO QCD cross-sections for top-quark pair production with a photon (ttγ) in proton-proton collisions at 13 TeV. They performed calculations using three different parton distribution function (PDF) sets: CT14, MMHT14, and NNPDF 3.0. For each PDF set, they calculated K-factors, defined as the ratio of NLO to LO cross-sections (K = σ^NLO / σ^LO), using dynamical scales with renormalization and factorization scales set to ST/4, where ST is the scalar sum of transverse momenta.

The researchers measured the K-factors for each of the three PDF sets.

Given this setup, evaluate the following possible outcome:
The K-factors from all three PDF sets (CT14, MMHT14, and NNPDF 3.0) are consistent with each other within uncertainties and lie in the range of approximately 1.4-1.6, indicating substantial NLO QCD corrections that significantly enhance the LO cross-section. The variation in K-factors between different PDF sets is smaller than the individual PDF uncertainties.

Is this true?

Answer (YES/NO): NO